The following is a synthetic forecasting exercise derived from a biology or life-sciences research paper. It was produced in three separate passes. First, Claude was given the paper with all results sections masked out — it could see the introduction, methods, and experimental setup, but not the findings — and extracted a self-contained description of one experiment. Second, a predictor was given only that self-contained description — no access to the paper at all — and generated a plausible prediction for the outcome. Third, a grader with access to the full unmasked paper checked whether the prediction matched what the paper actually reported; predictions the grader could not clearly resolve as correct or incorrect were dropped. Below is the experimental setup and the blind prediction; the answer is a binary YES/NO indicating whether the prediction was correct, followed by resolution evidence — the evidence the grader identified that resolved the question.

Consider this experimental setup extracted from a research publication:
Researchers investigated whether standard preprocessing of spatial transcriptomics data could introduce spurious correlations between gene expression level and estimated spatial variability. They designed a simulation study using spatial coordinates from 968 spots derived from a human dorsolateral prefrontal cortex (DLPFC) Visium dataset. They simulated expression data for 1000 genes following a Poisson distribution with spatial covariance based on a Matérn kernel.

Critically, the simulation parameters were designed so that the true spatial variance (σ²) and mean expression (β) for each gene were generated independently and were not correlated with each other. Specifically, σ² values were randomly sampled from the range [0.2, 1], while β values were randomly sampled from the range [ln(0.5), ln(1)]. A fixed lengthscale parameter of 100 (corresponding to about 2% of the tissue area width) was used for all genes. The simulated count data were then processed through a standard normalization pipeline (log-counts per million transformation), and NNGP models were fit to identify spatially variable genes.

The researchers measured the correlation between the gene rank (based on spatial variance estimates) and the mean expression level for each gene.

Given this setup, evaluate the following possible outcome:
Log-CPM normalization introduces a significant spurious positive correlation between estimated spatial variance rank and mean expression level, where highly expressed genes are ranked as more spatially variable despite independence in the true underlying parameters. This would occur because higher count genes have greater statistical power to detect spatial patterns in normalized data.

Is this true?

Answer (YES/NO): YES